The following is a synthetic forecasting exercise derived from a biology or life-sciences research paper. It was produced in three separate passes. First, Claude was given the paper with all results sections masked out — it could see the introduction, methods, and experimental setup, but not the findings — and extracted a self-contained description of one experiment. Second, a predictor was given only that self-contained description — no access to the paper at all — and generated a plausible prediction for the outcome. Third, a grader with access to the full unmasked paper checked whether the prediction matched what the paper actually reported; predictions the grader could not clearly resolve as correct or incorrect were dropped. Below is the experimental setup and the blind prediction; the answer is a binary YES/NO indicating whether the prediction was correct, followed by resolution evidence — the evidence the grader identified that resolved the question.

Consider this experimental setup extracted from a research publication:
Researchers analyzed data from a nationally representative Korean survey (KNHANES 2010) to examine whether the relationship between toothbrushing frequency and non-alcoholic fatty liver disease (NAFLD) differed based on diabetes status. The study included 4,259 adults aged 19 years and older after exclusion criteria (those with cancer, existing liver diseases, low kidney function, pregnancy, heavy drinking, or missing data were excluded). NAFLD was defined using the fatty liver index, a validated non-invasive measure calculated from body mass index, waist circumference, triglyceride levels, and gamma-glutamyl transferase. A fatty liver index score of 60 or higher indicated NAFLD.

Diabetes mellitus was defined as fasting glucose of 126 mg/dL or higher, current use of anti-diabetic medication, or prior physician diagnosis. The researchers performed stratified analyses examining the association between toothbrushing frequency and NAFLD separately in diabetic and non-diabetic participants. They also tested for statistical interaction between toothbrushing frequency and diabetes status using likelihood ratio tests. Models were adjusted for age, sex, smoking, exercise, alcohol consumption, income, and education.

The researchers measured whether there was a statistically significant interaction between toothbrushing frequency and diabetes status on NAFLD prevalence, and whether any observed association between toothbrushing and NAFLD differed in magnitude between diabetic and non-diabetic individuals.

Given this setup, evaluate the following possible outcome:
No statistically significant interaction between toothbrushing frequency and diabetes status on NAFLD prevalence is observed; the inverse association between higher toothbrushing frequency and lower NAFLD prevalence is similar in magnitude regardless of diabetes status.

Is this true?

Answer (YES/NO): YES